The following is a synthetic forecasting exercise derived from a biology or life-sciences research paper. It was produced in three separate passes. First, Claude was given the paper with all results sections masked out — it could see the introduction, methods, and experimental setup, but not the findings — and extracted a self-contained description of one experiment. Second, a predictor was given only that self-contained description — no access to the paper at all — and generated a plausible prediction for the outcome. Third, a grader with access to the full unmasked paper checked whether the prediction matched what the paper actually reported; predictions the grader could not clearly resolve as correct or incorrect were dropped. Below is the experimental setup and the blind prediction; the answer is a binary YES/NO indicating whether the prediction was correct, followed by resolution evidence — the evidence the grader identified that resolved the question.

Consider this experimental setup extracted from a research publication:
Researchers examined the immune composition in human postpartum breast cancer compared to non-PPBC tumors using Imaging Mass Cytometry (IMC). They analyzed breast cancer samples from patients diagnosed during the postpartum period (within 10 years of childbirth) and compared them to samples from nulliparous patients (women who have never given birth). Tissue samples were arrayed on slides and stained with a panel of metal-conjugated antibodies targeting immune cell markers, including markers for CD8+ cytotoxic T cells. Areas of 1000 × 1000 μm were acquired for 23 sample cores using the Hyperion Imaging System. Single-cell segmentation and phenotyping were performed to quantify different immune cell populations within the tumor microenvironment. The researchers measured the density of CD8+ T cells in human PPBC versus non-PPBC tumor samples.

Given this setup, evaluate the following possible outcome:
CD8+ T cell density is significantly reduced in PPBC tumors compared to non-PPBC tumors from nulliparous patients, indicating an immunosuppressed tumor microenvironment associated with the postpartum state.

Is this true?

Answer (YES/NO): NO